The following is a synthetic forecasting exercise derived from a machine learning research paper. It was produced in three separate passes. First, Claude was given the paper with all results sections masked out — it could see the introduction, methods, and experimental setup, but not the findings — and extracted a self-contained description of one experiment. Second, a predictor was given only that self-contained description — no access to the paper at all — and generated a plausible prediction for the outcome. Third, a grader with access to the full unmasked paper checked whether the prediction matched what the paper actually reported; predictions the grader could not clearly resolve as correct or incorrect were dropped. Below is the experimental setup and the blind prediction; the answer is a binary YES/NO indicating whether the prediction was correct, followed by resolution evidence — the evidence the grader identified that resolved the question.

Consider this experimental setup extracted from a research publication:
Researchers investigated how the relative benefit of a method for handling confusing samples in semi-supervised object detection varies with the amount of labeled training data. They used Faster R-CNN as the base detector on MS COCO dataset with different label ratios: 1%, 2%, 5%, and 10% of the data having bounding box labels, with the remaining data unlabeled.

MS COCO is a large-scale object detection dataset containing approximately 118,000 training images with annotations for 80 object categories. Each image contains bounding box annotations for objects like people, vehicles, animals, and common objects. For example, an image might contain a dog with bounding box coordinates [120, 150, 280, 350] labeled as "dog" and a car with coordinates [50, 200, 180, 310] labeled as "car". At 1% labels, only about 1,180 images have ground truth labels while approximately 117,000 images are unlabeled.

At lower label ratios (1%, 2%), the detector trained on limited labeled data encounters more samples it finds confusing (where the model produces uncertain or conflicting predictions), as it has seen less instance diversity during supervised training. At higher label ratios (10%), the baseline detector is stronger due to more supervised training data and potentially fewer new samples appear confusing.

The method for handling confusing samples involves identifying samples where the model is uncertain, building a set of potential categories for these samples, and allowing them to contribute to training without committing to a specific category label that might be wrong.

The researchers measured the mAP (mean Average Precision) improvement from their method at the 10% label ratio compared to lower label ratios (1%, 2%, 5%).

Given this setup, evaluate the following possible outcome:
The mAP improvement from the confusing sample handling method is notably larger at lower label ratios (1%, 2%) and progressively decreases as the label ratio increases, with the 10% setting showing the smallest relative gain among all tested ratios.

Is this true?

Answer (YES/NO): NO